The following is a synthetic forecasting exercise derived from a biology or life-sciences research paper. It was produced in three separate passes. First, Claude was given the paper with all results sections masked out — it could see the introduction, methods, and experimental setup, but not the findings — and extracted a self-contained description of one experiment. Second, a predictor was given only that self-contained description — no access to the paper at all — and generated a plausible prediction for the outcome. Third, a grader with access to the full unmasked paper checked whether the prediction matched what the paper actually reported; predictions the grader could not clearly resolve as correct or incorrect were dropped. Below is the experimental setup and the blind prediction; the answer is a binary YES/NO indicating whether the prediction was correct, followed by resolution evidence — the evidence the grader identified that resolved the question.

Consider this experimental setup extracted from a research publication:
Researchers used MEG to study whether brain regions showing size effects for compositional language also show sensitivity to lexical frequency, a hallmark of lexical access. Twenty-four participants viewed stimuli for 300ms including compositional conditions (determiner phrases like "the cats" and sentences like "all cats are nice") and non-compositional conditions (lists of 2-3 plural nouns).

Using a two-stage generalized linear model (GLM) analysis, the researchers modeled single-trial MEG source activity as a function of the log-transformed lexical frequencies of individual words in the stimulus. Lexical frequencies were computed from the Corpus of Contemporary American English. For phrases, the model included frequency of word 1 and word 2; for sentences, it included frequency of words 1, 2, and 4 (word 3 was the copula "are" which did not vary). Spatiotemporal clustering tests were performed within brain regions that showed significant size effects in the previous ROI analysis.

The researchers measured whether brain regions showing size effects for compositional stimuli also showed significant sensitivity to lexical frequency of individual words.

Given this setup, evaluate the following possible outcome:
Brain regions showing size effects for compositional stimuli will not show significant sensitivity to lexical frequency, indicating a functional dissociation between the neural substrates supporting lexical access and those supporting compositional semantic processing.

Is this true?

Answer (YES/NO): NO